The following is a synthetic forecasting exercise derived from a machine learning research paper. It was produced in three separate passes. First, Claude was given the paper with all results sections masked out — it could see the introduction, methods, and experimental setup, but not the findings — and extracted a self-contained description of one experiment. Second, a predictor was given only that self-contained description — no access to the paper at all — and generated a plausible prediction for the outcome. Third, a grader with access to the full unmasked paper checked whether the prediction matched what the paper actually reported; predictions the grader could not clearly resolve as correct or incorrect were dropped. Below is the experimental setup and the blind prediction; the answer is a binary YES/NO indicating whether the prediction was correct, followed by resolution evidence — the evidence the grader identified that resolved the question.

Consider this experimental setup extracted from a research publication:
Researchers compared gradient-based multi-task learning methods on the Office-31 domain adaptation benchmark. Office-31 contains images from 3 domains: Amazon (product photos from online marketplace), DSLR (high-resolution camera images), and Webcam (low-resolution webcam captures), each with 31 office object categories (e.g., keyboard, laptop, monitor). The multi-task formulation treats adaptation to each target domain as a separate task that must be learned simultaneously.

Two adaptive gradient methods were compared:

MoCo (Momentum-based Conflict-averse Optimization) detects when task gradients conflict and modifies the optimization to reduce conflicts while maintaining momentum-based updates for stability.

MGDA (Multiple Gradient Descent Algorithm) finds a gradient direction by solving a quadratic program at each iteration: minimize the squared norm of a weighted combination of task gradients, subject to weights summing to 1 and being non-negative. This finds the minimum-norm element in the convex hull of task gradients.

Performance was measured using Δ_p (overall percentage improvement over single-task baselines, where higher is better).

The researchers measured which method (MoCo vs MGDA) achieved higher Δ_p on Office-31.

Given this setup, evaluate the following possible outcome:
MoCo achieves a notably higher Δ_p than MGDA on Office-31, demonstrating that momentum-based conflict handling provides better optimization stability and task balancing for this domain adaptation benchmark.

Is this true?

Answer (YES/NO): YES